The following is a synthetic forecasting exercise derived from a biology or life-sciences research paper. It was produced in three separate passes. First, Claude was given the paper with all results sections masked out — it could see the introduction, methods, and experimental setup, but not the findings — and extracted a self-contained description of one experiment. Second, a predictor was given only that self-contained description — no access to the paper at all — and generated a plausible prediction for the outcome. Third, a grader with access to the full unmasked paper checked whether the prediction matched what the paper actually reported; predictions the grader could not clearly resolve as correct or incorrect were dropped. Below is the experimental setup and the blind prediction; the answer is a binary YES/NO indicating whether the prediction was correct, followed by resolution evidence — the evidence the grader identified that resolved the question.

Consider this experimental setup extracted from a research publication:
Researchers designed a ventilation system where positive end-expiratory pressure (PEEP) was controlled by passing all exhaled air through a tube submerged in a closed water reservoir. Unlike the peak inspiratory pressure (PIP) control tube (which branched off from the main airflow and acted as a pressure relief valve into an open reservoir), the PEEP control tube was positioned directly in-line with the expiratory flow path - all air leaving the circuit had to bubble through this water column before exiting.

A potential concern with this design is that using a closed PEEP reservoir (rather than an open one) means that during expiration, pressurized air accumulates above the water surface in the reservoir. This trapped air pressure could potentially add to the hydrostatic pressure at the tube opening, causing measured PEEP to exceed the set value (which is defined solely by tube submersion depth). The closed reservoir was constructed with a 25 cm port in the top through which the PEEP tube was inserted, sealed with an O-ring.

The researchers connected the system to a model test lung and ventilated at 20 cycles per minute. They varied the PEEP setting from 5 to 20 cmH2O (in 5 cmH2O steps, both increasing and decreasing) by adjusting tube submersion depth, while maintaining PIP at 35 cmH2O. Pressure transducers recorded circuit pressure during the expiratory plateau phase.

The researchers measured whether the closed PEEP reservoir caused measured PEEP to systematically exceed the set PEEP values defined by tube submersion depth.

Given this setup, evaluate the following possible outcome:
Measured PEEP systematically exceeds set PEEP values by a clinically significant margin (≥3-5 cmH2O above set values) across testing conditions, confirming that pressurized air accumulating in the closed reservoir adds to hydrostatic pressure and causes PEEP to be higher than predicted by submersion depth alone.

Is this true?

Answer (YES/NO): NO